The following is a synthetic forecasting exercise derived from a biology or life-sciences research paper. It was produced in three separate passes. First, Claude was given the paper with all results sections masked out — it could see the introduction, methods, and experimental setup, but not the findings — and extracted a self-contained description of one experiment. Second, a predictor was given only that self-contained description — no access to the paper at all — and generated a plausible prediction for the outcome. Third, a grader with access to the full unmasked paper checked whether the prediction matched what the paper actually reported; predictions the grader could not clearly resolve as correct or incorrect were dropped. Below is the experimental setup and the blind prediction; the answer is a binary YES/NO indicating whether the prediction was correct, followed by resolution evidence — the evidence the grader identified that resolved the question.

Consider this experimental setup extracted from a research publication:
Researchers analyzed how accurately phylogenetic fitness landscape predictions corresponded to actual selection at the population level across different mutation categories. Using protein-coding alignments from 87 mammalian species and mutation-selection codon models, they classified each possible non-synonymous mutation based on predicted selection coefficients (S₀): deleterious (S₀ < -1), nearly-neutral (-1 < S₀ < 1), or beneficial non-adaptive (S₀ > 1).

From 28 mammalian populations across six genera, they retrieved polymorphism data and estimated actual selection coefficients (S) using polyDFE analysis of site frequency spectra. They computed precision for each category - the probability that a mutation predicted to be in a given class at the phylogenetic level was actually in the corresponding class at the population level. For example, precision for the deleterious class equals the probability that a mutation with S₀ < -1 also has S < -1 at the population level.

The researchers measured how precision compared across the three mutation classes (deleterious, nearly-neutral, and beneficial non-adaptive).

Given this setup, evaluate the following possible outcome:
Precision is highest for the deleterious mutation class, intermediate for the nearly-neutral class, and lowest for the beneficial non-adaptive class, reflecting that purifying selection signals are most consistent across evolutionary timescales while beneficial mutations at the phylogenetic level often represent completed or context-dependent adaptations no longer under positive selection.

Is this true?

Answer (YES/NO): NO